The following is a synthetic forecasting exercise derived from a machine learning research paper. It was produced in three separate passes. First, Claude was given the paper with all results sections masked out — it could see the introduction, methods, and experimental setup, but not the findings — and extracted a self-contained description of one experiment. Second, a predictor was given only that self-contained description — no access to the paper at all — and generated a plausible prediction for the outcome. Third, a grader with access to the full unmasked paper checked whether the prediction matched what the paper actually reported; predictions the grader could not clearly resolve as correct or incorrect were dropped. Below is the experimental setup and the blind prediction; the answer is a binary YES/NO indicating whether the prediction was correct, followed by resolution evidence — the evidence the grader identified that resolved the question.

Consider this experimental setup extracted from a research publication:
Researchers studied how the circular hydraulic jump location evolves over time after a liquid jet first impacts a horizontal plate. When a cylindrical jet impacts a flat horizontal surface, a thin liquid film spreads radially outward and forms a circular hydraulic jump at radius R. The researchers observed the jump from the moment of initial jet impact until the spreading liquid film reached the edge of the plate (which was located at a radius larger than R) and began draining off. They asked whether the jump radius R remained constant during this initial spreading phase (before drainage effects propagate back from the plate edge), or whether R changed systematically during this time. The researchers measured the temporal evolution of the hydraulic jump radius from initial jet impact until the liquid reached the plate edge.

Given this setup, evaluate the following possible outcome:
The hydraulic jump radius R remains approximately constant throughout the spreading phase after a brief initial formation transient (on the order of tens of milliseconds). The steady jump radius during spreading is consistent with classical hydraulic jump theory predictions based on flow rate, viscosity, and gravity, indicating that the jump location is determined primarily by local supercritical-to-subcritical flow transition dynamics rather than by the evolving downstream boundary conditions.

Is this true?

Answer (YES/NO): NO